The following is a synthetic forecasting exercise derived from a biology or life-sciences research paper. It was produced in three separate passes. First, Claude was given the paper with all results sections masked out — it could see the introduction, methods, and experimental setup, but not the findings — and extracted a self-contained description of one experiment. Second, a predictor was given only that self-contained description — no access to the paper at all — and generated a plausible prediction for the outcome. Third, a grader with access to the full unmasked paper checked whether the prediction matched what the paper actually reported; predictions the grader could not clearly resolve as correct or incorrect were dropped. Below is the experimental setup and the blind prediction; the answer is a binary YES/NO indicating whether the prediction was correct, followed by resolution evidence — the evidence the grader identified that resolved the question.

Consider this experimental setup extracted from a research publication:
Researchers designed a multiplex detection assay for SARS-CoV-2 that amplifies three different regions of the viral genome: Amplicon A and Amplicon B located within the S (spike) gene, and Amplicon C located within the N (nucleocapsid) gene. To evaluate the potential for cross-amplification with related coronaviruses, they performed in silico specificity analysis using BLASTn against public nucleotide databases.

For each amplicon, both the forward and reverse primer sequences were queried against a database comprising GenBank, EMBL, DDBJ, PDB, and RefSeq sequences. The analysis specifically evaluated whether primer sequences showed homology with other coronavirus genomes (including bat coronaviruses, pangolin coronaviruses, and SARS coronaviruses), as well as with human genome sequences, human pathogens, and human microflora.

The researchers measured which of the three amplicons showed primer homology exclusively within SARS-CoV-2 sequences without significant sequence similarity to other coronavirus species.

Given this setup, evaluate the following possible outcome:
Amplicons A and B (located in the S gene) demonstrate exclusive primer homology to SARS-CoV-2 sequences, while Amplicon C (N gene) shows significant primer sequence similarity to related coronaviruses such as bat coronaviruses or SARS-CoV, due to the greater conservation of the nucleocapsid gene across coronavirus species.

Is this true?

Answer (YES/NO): NO